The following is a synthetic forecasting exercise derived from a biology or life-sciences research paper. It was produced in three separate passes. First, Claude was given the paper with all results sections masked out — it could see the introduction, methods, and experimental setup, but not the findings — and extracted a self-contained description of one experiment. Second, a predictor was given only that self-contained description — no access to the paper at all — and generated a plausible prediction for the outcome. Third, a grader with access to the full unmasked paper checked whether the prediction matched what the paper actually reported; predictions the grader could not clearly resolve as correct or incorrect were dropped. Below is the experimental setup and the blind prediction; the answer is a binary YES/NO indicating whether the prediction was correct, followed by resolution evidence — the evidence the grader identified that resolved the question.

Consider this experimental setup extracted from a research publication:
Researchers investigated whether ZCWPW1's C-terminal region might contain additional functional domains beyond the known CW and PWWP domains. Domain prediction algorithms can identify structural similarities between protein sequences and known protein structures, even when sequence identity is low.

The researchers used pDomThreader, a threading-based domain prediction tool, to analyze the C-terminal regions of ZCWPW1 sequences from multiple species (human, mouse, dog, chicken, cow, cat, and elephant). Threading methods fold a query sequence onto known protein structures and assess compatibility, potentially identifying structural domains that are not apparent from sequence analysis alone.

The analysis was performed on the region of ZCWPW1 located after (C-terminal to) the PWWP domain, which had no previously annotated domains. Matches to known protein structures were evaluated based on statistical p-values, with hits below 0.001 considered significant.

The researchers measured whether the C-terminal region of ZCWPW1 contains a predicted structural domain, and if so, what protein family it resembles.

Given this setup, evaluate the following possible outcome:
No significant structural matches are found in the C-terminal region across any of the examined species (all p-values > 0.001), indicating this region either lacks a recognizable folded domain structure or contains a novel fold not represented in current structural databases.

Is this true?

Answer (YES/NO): NO